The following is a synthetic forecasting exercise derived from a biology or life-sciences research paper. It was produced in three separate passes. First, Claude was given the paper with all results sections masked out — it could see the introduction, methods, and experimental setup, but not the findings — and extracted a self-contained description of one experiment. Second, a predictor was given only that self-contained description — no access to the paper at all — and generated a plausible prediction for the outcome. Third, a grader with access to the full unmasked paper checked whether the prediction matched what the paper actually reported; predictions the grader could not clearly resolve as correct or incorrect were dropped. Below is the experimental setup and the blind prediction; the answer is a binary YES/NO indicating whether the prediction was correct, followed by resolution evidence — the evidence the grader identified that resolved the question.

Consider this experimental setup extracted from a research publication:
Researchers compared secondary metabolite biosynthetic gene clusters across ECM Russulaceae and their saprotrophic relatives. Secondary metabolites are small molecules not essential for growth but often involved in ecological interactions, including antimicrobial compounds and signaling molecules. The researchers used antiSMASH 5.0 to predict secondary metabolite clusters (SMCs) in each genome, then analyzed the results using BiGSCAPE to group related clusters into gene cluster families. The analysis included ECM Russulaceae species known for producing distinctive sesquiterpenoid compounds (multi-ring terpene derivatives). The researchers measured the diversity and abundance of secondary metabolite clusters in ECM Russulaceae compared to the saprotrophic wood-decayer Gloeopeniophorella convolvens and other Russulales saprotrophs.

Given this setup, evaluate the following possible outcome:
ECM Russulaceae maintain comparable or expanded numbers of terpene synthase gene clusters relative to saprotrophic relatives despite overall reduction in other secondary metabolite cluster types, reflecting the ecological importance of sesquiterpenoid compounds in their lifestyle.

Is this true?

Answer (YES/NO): YES